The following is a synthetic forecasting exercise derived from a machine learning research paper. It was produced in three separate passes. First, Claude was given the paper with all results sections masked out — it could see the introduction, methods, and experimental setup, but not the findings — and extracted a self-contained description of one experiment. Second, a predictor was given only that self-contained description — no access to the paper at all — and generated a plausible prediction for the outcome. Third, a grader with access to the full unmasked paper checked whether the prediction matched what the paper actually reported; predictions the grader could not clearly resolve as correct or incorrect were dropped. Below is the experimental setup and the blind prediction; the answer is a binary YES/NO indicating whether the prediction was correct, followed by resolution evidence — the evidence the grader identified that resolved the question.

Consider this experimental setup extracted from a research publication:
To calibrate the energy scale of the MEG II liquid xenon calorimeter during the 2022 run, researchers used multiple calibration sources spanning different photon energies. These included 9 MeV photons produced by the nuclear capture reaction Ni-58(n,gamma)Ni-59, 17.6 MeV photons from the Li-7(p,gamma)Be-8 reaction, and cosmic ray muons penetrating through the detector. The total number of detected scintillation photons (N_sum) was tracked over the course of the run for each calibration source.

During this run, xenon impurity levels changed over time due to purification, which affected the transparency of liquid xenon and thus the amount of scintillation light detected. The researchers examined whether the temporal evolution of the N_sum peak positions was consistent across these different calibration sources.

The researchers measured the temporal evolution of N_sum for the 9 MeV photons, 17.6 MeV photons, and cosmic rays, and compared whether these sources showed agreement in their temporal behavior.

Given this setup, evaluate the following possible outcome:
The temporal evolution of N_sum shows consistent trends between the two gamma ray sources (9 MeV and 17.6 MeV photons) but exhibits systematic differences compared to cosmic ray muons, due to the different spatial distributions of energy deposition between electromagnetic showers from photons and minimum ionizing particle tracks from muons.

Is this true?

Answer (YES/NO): NO